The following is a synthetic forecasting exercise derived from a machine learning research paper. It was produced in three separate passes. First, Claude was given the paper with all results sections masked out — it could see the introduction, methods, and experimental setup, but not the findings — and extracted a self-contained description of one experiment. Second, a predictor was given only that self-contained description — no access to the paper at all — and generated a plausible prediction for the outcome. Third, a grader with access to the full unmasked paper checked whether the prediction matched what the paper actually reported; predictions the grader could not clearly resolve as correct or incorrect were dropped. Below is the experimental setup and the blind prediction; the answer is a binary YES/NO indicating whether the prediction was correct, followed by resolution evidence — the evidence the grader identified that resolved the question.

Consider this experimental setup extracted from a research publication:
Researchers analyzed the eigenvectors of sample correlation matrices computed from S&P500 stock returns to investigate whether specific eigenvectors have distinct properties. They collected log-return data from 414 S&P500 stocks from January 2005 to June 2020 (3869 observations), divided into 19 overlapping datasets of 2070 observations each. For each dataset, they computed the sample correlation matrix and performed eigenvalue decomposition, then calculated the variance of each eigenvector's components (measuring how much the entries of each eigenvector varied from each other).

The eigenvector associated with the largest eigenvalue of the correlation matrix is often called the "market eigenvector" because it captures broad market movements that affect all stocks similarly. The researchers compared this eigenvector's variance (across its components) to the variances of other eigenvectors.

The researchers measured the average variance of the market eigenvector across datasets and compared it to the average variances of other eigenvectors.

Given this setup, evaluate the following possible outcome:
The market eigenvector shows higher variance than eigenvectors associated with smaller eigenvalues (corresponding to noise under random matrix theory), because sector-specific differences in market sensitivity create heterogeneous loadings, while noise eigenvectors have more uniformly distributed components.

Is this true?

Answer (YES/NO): NO